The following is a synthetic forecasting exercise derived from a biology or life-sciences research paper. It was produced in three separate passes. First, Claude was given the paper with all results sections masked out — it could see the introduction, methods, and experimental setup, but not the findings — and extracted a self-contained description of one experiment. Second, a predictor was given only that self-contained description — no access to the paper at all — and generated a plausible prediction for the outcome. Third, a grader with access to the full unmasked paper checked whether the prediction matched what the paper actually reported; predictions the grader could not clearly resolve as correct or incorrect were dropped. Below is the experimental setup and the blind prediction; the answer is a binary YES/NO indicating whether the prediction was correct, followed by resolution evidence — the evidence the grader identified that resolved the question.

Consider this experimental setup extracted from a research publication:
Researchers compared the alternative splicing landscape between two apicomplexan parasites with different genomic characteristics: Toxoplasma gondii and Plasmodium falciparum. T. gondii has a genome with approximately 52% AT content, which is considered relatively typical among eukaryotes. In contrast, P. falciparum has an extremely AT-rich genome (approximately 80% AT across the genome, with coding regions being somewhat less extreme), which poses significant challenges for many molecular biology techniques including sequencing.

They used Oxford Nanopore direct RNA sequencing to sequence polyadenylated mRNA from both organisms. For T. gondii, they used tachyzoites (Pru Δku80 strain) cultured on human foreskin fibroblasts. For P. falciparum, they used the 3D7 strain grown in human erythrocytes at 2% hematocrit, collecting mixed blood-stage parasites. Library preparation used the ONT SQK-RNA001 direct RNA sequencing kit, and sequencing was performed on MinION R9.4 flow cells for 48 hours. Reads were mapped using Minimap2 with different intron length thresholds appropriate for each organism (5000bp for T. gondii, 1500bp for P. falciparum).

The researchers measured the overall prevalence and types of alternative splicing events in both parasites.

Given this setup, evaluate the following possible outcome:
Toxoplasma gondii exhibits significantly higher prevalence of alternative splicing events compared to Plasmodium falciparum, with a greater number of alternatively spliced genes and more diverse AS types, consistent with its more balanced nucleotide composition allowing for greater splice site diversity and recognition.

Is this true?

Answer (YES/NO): NO